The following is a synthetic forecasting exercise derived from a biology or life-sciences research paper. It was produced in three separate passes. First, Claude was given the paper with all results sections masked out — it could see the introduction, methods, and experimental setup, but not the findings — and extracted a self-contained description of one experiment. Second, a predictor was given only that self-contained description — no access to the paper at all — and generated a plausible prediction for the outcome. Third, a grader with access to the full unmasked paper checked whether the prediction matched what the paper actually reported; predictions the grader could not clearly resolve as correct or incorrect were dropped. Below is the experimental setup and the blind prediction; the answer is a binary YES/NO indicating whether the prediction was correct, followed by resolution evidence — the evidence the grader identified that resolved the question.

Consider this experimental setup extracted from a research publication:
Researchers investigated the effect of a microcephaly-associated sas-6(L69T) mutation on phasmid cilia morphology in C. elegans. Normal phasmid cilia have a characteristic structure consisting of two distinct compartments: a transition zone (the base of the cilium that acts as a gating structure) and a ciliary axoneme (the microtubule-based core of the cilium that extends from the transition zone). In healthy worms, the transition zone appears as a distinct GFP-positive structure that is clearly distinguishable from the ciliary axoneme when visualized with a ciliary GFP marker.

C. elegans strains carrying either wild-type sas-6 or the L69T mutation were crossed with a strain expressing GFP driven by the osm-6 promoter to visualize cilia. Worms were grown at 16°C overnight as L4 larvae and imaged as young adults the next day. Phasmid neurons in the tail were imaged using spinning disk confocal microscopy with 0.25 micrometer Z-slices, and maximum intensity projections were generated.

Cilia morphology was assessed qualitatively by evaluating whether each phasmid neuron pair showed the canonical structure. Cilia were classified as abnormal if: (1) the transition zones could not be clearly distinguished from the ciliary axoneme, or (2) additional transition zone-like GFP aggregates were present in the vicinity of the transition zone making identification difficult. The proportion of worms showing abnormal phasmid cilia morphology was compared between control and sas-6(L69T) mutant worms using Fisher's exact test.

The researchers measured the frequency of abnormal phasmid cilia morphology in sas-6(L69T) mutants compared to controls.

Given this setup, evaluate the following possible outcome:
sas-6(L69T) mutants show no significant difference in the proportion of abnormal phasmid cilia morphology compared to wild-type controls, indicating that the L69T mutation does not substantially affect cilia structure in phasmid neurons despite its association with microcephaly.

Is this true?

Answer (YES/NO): NO